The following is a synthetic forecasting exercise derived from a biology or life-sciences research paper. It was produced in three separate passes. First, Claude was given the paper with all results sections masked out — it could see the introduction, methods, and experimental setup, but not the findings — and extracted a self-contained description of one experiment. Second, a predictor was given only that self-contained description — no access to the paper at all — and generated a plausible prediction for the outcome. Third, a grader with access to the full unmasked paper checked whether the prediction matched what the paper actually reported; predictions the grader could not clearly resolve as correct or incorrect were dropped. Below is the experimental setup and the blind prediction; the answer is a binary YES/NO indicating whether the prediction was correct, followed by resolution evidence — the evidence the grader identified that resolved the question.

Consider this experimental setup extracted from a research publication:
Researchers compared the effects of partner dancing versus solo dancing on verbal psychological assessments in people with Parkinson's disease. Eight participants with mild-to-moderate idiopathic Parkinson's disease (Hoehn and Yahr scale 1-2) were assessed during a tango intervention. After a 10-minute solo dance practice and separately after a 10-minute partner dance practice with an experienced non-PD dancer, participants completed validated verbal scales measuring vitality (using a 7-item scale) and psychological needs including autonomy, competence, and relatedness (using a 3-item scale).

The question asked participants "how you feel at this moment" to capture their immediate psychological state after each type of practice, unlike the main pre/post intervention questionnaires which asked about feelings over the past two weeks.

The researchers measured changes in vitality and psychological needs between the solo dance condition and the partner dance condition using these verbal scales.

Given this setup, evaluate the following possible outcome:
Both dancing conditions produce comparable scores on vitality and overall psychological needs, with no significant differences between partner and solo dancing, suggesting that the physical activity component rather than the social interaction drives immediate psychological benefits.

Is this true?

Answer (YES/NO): YES